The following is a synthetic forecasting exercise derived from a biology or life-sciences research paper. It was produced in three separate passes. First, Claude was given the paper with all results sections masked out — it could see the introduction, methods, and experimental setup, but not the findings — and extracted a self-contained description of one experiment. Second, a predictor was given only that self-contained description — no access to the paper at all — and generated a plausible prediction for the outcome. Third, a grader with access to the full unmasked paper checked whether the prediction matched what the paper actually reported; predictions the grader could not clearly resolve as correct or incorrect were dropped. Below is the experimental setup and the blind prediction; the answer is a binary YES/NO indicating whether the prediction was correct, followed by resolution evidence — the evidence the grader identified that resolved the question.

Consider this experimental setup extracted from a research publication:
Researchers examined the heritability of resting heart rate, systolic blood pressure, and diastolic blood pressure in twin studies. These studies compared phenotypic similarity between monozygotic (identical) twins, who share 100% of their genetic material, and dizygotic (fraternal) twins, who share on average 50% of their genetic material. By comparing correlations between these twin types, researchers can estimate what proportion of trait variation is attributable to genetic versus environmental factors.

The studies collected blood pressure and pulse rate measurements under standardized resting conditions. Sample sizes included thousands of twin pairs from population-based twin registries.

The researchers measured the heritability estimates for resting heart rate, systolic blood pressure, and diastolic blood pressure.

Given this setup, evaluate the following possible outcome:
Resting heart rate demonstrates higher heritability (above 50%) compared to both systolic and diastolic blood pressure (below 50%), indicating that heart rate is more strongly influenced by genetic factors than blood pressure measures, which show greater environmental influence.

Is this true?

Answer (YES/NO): NO